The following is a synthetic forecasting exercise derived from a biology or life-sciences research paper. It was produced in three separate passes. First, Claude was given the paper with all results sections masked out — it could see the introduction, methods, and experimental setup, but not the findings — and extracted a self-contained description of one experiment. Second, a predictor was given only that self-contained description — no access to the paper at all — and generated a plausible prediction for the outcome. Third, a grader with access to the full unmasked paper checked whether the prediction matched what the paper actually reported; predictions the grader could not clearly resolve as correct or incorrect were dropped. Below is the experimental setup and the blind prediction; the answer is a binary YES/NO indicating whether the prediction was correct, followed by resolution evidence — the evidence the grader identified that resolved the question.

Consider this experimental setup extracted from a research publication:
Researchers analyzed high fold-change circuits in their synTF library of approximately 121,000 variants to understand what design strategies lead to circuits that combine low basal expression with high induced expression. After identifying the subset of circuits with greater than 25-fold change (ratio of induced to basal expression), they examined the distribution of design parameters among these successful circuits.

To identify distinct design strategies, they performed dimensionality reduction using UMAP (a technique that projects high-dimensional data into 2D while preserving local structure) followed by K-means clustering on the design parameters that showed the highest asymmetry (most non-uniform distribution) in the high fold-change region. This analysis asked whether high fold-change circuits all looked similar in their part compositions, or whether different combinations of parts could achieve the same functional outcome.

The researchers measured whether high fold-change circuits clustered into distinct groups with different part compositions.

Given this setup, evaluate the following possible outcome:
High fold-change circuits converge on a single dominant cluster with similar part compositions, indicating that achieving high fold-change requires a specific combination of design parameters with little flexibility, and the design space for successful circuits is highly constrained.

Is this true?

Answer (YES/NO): NO